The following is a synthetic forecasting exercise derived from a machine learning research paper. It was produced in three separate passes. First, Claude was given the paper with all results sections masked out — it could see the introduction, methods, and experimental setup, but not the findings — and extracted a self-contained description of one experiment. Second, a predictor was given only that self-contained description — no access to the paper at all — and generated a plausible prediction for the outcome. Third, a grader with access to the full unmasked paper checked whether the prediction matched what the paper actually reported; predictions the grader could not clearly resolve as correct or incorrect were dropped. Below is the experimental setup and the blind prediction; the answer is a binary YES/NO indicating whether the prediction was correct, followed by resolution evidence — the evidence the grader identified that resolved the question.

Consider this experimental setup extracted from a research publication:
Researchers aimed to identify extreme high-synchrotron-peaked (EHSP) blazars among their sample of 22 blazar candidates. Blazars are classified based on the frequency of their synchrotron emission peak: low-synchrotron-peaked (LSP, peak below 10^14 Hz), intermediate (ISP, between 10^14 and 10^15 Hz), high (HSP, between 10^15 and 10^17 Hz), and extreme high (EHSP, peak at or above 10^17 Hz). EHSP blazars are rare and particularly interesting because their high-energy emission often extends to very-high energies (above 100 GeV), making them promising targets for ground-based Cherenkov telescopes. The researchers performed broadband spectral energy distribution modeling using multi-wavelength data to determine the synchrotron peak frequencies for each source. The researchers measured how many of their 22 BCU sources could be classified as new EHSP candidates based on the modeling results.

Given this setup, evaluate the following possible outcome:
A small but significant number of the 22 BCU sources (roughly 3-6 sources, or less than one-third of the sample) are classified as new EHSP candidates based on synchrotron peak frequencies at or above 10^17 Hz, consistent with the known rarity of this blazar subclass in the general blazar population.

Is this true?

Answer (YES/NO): NO